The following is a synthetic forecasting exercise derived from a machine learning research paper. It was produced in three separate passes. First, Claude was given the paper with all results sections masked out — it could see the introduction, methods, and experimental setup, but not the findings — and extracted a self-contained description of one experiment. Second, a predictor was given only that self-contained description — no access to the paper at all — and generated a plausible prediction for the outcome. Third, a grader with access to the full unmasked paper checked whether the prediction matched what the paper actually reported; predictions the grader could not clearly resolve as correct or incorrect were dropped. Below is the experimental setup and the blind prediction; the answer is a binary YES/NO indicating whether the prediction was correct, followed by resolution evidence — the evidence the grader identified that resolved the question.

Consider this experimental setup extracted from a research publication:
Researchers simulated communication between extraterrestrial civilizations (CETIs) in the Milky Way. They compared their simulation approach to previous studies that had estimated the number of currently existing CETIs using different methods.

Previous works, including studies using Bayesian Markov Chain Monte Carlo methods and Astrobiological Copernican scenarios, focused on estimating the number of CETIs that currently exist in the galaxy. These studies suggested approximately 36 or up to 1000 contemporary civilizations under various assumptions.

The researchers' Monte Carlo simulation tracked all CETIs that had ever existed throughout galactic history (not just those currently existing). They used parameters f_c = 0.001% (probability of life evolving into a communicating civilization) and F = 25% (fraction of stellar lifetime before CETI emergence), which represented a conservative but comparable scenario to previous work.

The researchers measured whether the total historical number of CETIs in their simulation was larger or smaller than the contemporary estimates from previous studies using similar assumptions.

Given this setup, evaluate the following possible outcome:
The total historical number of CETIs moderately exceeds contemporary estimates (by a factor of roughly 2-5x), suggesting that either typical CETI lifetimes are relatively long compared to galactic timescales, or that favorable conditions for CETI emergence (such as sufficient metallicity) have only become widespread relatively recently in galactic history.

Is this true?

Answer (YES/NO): NO